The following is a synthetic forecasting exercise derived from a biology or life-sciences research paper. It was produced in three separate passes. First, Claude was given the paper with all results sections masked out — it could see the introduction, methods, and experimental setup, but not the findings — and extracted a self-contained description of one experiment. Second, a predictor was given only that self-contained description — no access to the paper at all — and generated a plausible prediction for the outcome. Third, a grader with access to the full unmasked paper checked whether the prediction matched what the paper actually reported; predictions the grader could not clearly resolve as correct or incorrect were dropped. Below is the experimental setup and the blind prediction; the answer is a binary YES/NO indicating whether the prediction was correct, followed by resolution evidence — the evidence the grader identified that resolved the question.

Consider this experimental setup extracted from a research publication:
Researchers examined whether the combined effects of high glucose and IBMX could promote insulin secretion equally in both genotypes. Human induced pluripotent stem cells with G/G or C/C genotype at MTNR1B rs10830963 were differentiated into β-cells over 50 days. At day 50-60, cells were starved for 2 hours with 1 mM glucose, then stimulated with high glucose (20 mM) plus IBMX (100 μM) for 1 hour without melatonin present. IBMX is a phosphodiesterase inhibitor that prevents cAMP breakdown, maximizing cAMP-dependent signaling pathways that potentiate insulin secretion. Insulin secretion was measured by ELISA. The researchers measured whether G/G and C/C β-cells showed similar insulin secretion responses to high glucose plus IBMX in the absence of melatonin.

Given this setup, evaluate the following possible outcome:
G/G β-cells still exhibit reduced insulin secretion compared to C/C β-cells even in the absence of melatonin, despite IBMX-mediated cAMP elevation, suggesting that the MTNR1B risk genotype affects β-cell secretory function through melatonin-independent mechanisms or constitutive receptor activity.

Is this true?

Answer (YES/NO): NO